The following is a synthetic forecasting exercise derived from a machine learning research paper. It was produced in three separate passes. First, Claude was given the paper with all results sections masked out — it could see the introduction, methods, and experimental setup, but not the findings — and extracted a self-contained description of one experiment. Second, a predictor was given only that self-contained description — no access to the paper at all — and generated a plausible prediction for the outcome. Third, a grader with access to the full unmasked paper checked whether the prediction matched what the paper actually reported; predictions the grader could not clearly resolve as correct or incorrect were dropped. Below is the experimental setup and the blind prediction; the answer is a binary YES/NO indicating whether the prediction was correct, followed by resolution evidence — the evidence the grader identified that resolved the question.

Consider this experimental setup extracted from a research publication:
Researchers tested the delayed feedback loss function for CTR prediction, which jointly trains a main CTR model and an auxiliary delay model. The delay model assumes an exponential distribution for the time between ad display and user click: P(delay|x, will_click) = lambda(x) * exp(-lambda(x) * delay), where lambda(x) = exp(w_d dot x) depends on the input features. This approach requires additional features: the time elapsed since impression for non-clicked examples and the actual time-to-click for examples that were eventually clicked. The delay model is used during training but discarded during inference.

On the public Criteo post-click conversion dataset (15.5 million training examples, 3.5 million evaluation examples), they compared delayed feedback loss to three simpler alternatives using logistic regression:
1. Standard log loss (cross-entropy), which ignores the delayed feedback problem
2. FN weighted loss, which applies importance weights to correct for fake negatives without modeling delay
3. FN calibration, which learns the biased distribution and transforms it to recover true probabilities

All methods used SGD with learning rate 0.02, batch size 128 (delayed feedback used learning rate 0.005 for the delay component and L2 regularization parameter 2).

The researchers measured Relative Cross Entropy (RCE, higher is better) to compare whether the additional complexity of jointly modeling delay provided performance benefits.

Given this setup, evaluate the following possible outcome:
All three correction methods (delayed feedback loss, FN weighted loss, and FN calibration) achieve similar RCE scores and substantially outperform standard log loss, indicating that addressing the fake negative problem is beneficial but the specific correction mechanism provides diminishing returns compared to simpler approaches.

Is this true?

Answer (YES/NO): NO